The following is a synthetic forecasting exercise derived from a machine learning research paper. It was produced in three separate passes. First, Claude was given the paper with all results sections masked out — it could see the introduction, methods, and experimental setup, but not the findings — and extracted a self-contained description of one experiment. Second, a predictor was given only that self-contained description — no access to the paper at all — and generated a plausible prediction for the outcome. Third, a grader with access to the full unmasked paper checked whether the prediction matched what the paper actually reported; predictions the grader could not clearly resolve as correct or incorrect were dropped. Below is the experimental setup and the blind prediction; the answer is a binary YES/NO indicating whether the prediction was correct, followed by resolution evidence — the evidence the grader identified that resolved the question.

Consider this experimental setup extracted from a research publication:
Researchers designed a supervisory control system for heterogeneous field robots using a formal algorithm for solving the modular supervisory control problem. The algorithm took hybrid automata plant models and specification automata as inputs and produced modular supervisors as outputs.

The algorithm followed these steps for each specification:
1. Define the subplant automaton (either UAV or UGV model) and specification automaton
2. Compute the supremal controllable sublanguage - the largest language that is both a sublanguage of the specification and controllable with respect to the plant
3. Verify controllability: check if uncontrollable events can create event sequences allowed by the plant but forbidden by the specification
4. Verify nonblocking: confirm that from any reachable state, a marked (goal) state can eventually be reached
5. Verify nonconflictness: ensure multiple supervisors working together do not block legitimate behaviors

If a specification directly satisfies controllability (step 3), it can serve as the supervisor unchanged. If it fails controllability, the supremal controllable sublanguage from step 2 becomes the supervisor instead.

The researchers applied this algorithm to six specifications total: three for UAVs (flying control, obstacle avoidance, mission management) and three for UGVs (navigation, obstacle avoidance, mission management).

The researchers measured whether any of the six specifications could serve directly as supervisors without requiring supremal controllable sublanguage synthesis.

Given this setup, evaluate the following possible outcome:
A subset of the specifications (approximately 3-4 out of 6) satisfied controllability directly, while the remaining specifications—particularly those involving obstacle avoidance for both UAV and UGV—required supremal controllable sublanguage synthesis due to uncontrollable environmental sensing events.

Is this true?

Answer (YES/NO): NO